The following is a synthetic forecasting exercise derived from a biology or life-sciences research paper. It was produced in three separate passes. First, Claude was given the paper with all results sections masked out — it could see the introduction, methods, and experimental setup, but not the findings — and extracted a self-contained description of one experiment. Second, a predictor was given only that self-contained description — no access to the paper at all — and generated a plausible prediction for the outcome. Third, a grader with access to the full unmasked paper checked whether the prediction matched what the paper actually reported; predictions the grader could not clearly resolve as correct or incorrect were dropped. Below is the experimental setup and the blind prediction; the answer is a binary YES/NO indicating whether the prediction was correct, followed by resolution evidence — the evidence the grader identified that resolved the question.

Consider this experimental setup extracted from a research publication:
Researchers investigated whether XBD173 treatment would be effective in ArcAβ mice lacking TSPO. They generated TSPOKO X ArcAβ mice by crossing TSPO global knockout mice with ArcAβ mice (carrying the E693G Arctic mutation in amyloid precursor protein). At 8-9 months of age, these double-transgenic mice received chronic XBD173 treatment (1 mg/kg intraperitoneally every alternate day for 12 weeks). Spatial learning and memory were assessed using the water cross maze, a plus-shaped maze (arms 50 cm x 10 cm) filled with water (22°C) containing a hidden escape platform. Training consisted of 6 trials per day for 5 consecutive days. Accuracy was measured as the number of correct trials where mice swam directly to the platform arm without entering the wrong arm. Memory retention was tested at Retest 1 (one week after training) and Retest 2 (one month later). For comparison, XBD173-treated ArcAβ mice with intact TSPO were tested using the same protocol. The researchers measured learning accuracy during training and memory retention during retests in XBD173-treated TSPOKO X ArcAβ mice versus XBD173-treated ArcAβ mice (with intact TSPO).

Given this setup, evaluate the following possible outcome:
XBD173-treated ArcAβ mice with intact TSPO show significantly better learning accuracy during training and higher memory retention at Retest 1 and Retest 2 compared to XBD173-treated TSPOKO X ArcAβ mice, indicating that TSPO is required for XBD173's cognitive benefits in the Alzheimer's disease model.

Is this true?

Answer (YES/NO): YES